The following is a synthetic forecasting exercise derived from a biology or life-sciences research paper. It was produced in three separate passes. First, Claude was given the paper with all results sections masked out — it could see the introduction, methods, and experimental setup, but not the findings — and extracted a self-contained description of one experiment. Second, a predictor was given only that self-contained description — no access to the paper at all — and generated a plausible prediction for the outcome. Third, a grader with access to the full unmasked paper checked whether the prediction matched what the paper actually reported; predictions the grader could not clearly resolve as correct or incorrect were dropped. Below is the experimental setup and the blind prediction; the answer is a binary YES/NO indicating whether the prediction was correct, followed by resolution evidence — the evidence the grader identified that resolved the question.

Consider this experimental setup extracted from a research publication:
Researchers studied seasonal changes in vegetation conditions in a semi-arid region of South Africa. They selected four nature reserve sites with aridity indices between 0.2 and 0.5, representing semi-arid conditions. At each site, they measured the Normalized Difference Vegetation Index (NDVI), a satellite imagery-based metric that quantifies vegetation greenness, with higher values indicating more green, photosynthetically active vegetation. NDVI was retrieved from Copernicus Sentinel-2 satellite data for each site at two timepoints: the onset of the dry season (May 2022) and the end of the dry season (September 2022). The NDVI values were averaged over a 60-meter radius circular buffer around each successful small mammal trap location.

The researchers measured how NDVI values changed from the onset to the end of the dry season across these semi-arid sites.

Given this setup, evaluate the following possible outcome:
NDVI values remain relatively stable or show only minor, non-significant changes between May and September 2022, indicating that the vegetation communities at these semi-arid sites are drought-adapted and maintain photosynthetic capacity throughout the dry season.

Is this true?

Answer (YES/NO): NO